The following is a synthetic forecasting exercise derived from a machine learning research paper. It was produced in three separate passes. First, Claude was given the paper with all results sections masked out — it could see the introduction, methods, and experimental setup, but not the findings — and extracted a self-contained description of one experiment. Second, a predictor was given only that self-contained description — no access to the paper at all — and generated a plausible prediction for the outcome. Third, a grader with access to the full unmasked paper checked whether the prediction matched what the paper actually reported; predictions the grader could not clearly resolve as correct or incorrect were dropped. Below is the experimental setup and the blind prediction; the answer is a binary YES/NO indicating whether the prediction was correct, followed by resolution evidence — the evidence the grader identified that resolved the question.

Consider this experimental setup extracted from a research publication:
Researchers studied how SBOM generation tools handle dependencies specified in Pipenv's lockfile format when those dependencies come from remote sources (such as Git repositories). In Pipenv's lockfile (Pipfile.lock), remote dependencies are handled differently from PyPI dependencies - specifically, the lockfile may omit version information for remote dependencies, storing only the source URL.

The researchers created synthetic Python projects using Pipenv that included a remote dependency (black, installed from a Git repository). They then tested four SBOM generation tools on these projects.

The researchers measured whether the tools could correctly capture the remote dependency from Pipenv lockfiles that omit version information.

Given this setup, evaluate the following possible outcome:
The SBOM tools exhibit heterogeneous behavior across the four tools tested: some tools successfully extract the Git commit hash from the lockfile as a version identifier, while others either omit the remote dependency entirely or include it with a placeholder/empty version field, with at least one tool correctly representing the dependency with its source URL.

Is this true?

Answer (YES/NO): NO